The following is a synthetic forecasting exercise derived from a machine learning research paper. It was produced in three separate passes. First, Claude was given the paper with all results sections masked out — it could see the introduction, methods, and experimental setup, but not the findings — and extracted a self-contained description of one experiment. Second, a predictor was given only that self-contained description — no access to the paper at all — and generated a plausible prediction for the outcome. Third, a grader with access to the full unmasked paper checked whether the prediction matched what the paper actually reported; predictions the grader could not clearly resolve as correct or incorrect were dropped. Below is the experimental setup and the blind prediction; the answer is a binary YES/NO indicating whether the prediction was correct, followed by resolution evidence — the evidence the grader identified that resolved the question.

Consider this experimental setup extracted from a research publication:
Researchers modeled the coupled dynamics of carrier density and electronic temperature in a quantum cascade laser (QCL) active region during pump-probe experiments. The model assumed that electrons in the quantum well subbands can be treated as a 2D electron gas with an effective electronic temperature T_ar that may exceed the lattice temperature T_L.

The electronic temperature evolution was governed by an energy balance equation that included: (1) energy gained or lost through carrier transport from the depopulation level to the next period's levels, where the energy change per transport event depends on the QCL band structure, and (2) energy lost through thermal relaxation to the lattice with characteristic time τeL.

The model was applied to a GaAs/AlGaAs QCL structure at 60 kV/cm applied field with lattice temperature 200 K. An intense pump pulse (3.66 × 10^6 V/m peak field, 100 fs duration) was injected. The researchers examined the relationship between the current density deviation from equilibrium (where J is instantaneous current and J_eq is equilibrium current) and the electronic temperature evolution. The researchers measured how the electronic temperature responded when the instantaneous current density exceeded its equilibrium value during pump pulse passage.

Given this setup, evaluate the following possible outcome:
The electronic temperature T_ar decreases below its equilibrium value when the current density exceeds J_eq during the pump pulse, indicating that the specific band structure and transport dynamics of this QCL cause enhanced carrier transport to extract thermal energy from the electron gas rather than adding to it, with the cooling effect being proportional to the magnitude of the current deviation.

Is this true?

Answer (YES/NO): NO